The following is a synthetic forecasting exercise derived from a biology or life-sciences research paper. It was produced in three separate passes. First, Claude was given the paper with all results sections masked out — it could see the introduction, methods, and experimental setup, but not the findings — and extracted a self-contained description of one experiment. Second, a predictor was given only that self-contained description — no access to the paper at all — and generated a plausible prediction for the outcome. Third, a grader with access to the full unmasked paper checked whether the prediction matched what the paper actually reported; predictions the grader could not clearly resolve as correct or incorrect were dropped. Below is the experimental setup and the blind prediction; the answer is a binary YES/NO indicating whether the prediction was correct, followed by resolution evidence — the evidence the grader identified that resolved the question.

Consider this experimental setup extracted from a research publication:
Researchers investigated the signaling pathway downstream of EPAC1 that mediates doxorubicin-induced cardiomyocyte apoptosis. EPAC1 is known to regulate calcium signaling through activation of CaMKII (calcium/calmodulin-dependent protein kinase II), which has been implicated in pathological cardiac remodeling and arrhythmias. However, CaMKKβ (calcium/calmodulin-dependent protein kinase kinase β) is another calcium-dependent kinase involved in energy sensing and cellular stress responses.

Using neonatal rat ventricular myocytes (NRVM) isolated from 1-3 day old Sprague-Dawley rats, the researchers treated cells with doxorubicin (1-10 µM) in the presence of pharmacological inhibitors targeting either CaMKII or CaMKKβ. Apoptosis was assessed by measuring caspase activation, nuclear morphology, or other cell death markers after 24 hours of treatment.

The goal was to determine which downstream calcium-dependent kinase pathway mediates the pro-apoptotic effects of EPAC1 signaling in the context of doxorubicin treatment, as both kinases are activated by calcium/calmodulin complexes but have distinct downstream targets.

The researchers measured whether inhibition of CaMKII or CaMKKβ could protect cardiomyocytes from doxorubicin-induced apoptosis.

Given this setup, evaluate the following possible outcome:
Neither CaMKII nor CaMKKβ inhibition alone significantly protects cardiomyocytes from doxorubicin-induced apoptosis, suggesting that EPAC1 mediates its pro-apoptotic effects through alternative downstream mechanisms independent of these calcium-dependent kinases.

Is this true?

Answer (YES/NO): NO